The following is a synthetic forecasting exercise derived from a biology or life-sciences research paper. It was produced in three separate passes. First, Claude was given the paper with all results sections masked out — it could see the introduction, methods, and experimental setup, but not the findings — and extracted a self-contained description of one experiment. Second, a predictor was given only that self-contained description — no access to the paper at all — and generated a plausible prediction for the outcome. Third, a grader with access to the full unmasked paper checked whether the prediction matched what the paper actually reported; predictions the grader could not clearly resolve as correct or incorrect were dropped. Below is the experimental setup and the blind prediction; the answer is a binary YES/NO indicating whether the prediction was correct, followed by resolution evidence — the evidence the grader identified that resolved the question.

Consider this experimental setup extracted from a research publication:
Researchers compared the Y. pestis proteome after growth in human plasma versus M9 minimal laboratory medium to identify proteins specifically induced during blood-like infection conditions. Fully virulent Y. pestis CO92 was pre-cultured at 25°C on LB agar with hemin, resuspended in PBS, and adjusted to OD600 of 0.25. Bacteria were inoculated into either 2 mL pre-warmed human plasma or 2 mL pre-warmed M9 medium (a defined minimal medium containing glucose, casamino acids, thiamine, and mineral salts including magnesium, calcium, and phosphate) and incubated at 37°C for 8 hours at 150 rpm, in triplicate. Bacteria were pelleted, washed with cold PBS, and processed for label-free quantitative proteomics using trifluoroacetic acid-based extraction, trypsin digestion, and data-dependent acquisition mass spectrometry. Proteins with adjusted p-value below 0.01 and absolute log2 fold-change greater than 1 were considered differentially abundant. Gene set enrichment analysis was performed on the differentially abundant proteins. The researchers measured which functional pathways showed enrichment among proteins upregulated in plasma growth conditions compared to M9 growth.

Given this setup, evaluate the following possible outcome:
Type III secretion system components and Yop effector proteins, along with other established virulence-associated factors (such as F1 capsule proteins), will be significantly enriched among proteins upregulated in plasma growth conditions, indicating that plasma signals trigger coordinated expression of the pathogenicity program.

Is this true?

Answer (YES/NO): NO